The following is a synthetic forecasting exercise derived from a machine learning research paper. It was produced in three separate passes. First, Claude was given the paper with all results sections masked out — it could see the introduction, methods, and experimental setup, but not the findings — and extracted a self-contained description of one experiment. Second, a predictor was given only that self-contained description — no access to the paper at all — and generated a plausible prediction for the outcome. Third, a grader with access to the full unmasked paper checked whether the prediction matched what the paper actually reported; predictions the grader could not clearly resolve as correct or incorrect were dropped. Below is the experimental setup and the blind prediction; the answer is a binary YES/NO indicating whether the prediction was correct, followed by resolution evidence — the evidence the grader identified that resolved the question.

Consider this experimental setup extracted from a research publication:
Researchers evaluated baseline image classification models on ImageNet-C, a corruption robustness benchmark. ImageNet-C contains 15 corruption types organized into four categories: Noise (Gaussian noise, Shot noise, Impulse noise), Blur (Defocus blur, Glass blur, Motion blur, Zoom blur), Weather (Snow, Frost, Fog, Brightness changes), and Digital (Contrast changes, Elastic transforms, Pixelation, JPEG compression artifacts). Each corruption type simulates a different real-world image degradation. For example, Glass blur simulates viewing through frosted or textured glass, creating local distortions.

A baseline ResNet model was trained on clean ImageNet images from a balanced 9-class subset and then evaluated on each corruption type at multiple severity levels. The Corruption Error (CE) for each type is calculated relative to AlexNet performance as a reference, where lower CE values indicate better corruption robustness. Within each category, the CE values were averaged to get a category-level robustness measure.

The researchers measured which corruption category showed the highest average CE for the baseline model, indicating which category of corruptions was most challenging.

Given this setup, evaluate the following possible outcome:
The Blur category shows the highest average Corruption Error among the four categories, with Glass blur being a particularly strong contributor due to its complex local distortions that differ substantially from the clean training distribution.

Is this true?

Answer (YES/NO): YES